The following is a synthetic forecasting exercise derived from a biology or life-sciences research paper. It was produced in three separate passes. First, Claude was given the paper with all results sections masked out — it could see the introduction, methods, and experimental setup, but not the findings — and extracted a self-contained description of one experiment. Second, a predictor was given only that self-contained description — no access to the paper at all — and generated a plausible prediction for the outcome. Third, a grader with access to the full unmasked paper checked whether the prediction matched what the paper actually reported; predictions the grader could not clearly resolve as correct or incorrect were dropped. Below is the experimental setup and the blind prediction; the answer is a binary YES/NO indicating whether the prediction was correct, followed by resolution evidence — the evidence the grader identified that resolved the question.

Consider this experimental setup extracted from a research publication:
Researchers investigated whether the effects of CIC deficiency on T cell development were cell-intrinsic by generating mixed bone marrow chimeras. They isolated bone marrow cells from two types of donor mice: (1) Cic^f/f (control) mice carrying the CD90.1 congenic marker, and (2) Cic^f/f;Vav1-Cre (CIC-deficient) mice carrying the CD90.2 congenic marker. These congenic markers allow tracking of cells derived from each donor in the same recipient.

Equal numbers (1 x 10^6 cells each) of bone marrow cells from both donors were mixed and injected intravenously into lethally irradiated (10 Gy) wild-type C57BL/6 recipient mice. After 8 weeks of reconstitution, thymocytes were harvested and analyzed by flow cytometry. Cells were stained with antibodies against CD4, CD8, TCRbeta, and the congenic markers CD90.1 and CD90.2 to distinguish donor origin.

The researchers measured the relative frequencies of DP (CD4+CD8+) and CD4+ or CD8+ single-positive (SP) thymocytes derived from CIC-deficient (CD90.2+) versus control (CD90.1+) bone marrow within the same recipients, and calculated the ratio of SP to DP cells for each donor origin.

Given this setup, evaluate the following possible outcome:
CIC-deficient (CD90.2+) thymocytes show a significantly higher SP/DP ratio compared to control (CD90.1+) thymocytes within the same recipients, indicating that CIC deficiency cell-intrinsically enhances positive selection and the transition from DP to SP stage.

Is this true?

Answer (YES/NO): NO